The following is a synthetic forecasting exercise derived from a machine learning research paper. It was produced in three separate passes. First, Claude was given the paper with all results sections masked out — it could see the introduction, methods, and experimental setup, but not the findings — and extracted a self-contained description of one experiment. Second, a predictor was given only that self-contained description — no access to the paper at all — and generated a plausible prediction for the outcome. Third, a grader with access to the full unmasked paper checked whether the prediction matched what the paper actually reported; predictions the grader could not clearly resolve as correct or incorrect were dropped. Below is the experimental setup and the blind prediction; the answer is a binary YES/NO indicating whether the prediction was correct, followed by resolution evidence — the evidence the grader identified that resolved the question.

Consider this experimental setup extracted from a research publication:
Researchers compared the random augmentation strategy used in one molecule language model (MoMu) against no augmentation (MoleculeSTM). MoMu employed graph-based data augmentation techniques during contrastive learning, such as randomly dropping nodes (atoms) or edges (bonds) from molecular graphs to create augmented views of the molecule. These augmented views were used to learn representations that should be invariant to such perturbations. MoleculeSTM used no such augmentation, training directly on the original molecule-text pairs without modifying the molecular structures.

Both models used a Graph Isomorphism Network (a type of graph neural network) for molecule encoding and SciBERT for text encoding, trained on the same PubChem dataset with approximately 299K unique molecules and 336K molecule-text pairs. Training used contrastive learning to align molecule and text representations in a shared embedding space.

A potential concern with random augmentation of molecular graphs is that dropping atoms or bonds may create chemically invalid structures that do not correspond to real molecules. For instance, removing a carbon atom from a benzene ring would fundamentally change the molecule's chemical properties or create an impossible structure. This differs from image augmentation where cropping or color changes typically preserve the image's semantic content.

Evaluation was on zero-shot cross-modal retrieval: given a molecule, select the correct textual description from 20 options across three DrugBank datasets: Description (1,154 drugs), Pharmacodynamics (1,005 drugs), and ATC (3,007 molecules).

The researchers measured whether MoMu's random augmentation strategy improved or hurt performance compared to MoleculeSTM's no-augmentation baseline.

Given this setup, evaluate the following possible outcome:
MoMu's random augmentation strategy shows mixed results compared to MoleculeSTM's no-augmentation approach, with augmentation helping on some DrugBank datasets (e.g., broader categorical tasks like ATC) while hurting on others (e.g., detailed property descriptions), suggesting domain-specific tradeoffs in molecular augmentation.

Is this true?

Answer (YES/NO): NO